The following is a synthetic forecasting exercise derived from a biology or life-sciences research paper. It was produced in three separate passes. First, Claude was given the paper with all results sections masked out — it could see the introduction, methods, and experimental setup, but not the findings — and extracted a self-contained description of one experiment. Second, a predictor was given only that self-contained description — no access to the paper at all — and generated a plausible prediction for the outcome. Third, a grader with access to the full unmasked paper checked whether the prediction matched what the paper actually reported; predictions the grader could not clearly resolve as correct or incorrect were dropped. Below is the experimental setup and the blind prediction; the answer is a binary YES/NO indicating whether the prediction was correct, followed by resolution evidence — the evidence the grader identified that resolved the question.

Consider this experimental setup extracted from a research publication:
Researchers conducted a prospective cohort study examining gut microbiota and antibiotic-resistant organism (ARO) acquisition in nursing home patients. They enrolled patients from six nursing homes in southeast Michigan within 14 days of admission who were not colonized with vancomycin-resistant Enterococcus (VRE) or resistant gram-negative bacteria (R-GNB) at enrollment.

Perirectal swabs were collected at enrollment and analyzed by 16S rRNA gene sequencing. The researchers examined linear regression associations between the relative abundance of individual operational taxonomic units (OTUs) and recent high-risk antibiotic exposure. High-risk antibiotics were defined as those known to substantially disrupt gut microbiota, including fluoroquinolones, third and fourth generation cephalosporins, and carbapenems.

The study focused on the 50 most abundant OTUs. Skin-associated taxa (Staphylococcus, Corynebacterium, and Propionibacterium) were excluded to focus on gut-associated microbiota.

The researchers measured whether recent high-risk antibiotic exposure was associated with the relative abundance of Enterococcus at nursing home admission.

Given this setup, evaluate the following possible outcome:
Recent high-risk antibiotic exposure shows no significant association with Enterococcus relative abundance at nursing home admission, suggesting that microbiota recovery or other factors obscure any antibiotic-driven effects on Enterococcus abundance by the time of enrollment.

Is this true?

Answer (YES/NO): NO